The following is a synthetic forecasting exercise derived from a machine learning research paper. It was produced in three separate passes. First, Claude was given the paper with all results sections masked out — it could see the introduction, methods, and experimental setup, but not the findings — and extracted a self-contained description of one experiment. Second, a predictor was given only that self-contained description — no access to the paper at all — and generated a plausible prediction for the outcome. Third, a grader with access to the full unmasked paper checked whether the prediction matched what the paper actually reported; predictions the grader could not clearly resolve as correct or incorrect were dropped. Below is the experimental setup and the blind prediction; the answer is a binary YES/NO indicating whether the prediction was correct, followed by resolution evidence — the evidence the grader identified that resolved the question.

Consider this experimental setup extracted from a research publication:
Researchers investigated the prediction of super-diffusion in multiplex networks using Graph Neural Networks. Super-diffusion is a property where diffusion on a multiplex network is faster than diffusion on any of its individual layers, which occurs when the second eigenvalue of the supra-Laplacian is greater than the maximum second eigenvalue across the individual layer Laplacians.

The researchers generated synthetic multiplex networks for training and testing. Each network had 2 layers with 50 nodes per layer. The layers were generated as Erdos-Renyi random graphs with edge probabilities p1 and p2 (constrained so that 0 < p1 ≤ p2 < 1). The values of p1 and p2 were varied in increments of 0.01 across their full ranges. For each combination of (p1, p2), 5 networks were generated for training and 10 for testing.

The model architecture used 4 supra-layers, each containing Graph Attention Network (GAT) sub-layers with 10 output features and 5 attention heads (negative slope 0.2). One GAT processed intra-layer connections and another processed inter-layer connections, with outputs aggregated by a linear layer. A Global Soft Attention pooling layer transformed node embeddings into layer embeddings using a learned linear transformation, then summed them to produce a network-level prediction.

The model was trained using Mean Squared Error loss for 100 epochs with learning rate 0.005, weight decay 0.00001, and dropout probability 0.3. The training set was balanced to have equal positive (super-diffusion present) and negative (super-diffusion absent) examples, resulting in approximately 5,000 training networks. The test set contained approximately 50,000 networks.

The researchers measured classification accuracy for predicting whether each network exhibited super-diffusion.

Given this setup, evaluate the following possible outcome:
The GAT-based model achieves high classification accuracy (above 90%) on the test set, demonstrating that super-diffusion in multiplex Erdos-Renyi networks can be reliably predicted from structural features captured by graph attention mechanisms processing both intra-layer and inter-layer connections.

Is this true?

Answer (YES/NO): NO